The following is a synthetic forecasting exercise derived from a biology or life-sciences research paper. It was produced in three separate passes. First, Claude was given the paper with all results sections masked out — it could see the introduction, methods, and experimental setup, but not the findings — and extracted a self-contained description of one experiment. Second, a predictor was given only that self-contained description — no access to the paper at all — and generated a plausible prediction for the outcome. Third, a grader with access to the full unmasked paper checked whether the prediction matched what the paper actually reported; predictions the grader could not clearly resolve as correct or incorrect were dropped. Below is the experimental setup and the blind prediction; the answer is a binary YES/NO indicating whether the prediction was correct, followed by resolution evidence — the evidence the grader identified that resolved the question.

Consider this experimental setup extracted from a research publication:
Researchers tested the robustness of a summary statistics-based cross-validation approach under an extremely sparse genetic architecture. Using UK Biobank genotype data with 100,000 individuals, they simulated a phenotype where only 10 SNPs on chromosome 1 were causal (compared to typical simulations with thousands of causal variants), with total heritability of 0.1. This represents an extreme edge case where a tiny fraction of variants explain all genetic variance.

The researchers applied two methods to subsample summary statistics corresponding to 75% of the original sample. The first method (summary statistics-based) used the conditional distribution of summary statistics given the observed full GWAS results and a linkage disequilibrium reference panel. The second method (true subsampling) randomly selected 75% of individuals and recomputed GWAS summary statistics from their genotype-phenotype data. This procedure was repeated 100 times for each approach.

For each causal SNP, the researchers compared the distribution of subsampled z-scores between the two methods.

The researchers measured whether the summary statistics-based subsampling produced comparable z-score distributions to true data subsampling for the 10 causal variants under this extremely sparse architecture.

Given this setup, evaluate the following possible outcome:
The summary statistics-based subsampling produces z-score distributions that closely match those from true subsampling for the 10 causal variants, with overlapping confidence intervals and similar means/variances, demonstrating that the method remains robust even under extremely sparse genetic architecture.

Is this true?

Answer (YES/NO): YES